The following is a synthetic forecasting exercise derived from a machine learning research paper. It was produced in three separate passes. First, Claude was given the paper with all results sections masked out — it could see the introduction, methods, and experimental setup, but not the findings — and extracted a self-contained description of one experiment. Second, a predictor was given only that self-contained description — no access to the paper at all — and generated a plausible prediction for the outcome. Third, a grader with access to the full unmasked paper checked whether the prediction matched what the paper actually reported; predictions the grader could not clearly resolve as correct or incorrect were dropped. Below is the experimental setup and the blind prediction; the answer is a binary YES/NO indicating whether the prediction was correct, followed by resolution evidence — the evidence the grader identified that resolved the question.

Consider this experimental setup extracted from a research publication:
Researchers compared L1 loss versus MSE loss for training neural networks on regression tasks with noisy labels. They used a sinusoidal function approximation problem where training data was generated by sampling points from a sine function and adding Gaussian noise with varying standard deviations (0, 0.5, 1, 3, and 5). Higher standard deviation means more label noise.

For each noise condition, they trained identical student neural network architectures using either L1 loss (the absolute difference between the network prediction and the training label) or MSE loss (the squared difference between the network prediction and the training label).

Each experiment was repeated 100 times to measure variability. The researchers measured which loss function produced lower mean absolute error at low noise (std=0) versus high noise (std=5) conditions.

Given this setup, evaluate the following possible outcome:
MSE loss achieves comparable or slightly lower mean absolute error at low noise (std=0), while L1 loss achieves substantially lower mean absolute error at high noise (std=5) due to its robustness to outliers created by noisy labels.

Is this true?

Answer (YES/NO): NO